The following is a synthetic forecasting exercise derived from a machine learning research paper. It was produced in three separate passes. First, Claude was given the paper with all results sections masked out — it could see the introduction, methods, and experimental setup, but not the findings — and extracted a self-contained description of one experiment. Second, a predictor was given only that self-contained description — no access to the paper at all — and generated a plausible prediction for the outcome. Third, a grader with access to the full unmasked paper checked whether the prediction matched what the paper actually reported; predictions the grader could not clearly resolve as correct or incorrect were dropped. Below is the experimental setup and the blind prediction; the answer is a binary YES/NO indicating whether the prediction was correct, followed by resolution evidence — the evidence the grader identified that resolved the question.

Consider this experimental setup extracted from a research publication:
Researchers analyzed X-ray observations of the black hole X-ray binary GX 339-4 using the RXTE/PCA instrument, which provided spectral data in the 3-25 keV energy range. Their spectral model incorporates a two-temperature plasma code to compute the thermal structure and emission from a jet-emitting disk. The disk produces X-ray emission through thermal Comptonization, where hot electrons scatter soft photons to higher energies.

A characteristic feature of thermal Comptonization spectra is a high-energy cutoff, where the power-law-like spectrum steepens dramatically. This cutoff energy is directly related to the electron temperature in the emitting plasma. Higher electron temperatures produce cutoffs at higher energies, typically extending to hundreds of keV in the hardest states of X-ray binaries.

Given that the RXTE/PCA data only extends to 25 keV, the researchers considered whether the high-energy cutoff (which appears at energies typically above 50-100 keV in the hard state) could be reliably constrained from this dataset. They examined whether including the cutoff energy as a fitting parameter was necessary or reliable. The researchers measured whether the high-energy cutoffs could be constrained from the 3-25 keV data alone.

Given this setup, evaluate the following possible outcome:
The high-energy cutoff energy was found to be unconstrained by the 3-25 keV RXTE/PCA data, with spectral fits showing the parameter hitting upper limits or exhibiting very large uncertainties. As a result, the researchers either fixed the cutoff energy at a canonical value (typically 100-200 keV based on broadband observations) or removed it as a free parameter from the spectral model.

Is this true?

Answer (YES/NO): YES